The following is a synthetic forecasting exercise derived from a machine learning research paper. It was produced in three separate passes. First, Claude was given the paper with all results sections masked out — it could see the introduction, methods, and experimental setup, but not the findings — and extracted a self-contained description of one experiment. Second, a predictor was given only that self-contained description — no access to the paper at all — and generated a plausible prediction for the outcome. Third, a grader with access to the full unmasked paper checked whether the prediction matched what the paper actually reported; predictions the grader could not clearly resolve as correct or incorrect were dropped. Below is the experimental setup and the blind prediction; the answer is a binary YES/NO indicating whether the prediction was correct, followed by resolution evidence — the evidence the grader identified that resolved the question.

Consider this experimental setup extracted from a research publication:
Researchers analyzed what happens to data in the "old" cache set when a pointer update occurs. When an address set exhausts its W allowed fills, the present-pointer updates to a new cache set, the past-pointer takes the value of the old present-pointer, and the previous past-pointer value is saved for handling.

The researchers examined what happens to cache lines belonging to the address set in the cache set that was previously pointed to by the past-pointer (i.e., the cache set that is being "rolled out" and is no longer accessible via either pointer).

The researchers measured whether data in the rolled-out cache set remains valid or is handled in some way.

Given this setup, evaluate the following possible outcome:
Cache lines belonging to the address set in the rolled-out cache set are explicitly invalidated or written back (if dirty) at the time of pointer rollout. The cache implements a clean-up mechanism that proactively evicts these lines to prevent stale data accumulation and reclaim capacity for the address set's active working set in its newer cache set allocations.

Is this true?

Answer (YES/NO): YES